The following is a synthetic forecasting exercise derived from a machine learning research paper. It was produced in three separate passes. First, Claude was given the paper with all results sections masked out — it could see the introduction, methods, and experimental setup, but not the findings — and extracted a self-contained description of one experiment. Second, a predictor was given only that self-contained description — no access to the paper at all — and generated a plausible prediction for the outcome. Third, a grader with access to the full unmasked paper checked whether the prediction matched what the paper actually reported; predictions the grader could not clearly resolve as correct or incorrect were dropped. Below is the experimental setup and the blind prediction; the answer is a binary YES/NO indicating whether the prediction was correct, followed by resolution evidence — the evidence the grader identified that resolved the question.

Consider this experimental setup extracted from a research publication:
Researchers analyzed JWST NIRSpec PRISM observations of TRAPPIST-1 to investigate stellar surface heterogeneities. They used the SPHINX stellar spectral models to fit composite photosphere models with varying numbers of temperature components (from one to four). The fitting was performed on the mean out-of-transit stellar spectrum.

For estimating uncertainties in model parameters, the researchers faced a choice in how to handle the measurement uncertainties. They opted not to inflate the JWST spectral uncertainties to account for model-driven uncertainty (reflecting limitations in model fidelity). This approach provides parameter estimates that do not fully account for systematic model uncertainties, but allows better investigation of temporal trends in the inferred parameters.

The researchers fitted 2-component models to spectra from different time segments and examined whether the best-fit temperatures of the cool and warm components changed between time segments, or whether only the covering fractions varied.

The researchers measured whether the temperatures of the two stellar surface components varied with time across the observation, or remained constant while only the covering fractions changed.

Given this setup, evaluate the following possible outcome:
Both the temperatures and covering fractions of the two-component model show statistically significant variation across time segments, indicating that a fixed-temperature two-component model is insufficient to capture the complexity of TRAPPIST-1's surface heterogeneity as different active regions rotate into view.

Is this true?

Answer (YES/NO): NO